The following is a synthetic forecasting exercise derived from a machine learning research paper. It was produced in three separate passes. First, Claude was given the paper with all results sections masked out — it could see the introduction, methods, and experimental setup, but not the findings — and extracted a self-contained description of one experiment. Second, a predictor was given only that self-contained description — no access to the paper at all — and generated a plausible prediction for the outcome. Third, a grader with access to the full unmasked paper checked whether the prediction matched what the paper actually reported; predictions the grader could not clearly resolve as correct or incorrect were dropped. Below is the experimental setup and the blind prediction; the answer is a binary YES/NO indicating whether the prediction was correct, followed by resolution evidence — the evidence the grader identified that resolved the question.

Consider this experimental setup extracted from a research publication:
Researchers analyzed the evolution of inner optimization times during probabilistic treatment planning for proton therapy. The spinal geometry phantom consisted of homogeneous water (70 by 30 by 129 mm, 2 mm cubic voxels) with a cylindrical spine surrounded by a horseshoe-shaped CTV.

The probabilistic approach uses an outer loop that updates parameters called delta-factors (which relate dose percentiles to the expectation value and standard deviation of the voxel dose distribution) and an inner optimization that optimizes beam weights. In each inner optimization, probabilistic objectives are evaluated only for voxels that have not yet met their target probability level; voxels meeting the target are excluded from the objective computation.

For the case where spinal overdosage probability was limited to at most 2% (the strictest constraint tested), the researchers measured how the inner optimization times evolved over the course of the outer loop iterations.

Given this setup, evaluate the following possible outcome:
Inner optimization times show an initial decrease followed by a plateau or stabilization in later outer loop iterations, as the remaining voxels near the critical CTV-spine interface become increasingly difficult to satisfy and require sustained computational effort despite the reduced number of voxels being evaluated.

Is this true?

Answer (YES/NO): NO